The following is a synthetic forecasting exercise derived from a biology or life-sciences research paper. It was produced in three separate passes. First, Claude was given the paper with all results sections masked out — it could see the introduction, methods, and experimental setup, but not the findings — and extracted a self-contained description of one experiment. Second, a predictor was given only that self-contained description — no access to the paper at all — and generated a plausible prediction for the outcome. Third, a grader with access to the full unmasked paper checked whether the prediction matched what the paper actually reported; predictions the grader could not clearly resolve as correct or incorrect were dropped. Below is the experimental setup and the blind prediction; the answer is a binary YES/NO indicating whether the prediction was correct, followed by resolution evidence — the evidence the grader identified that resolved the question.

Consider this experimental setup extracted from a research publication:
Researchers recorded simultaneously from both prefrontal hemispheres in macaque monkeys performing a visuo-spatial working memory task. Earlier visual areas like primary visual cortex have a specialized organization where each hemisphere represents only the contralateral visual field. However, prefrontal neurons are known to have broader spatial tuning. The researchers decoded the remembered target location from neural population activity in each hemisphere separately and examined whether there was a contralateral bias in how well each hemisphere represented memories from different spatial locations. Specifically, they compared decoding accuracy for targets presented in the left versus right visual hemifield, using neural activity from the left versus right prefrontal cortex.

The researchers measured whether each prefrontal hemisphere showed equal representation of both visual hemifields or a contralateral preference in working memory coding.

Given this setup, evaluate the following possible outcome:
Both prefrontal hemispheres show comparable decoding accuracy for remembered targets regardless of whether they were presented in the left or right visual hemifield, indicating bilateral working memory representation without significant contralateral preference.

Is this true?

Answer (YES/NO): NO